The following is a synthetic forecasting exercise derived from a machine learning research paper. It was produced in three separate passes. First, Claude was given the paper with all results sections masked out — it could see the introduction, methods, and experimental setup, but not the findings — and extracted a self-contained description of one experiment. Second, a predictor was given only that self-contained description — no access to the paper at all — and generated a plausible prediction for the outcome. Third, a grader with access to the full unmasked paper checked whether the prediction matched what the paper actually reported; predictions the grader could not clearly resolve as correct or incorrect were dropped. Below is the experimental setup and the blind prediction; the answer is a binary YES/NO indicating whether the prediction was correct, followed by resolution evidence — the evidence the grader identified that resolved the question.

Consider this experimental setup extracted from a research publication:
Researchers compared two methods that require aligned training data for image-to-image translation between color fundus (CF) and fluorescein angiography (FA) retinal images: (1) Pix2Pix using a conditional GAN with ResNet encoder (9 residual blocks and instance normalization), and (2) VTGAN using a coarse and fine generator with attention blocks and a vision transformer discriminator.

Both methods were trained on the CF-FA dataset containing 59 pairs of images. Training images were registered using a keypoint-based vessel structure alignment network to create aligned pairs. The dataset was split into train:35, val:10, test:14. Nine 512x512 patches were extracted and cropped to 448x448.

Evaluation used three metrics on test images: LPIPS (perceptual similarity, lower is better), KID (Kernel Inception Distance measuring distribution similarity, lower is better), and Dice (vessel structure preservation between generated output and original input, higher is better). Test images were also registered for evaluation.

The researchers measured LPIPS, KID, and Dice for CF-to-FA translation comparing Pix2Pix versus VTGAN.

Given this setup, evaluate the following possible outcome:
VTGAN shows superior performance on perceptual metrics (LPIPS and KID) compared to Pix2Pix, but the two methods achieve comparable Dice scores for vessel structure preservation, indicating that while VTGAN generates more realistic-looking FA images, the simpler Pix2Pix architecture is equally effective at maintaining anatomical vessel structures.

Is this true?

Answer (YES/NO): NO